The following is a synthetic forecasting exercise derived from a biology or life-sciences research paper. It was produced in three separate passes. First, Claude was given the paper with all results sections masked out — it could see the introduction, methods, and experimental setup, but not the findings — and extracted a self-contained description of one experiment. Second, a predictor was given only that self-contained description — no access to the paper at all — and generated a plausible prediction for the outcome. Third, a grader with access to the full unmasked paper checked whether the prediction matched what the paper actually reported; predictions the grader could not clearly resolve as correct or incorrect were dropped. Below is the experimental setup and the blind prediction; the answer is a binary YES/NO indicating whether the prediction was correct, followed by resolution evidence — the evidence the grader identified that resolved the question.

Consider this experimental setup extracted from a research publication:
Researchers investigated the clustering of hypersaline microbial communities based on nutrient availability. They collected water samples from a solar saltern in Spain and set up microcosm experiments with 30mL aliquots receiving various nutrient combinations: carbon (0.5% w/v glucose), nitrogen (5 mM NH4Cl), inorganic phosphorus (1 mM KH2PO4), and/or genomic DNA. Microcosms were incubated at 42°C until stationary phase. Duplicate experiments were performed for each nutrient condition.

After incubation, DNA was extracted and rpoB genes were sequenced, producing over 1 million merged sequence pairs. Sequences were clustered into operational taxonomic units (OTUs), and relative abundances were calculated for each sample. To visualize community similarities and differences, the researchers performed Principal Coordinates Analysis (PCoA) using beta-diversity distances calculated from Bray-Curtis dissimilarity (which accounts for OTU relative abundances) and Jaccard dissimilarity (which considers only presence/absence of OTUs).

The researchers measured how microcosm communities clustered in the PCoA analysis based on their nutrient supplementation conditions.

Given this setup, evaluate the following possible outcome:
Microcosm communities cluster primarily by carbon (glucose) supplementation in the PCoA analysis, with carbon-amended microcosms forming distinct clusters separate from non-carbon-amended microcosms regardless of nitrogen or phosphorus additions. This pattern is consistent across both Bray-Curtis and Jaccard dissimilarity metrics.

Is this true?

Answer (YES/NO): NO